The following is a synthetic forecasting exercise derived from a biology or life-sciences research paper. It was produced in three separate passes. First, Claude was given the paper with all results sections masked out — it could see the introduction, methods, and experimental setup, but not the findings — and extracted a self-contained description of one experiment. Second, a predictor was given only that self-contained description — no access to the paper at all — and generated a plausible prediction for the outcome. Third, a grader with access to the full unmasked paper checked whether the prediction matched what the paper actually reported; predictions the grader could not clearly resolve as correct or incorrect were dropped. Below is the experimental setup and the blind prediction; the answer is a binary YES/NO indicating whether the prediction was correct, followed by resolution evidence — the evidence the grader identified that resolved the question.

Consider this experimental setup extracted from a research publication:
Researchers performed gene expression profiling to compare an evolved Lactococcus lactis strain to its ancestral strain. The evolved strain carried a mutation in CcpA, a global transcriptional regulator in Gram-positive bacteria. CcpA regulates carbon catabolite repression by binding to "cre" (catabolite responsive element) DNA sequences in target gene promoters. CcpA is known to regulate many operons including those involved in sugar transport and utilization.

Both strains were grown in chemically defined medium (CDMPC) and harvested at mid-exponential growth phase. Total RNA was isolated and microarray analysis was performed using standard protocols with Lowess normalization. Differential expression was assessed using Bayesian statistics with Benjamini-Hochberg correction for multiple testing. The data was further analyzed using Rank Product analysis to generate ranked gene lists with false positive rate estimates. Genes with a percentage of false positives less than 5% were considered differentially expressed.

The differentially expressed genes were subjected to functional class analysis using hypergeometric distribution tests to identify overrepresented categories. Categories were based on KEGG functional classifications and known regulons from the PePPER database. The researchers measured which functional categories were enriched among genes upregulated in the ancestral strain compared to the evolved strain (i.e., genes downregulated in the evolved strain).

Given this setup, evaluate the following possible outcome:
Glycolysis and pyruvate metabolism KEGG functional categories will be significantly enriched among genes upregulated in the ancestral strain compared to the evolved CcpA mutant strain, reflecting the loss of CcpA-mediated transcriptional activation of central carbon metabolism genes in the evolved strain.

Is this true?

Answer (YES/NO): NO